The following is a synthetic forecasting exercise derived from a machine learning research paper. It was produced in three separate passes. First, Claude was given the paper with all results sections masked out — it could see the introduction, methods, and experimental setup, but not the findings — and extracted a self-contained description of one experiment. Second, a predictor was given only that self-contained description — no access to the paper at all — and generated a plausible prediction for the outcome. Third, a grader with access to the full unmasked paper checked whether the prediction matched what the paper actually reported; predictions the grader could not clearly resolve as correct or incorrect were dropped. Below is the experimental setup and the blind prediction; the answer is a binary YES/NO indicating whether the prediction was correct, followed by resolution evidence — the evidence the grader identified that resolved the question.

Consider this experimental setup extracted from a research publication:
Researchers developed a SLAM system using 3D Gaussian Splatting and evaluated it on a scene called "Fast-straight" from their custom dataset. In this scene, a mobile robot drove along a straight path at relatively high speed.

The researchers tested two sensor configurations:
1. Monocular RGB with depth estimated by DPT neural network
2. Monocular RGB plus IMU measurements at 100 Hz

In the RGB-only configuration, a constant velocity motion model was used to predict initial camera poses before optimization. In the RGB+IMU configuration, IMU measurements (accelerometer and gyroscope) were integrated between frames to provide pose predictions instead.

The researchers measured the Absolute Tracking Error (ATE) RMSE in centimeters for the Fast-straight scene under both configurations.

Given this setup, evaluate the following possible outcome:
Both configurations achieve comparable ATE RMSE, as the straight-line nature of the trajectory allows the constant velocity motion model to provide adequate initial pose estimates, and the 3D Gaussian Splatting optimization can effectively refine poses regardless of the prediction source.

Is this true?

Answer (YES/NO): NO